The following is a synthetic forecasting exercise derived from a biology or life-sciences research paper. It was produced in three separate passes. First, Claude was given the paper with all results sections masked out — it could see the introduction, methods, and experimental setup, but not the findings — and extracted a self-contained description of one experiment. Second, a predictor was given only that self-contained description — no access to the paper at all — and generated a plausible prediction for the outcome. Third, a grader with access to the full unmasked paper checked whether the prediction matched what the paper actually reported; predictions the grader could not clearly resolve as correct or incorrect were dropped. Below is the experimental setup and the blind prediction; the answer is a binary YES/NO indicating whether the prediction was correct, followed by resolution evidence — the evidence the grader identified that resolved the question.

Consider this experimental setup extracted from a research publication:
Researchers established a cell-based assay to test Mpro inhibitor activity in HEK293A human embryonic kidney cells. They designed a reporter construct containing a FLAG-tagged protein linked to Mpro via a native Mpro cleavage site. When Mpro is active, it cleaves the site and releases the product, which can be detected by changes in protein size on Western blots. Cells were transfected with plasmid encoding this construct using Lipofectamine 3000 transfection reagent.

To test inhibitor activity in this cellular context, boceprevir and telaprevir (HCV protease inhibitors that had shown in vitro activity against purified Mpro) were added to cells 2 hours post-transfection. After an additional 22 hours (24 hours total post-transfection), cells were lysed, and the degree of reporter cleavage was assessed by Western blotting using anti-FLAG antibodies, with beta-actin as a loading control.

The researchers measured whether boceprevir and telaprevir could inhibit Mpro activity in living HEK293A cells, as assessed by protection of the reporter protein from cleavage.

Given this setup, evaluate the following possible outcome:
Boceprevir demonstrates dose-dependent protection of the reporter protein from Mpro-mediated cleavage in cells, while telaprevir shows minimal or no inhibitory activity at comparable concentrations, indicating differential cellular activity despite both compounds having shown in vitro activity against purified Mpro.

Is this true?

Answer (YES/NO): NO